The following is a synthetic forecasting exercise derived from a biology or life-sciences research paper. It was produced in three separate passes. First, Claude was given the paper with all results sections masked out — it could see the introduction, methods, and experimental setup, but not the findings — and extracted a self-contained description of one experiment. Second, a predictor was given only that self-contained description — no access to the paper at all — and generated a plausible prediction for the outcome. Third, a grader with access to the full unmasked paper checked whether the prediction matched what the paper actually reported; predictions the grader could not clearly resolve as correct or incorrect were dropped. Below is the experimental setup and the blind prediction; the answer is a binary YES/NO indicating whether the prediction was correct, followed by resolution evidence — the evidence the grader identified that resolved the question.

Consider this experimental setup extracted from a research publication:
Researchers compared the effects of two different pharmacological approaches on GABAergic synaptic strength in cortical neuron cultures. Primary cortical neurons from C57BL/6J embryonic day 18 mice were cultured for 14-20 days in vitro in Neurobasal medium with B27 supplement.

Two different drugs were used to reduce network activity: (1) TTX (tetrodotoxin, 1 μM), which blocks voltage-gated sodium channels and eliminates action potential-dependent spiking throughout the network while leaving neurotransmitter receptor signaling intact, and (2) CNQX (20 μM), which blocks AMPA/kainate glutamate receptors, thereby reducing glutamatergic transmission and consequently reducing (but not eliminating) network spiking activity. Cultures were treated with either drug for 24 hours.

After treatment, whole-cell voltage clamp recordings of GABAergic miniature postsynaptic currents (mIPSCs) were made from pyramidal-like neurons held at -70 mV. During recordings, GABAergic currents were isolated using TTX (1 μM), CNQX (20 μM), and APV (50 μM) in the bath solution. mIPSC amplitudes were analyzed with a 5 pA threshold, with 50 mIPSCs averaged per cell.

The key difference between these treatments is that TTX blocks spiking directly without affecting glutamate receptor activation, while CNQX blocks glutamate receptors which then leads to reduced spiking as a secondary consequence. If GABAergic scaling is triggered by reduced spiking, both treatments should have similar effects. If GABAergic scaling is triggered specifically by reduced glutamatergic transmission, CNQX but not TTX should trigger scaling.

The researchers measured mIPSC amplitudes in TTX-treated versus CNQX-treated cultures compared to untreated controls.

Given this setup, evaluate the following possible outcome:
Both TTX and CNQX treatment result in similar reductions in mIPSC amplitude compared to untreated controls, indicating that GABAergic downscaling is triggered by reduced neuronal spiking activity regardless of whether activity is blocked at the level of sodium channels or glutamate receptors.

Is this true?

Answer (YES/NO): YES